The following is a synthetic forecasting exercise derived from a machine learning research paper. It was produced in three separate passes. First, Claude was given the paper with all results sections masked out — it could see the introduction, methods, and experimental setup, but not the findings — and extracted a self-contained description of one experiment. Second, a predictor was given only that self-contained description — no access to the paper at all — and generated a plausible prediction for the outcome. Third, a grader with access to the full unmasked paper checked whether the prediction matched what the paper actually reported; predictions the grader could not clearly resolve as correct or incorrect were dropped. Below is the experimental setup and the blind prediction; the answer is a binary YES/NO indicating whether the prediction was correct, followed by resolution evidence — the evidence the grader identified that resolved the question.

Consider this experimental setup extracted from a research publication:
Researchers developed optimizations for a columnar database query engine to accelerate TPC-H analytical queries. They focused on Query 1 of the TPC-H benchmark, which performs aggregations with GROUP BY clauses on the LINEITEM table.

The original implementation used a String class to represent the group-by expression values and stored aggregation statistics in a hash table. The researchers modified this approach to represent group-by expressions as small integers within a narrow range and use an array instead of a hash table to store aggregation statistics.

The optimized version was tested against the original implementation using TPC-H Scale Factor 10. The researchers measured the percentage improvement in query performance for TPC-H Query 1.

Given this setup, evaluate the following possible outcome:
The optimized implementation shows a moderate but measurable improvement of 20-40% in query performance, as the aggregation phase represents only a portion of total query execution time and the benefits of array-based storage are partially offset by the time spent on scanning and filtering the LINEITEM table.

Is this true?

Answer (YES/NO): NO